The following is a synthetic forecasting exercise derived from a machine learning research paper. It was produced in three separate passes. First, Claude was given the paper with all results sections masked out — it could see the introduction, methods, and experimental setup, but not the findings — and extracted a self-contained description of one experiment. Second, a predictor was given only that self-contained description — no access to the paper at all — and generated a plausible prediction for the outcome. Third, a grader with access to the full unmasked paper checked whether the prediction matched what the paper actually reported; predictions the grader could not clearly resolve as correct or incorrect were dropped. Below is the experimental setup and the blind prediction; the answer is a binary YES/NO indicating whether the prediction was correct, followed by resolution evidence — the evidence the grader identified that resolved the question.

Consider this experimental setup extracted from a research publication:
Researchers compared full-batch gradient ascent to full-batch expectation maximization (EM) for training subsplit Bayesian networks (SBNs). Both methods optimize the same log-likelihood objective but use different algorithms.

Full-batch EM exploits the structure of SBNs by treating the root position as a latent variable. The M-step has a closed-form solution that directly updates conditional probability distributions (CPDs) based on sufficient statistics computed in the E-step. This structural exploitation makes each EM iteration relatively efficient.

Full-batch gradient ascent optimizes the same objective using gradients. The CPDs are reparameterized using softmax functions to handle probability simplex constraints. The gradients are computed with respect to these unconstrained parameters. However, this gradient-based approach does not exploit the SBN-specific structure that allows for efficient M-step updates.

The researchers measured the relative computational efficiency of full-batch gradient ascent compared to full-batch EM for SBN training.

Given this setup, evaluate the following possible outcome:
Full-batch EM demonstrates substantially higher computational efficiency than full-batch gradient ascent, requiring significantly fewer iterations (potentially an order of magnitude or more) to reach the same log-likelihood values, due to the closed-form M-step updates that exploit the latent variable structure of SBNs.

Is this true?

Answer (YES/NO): YES